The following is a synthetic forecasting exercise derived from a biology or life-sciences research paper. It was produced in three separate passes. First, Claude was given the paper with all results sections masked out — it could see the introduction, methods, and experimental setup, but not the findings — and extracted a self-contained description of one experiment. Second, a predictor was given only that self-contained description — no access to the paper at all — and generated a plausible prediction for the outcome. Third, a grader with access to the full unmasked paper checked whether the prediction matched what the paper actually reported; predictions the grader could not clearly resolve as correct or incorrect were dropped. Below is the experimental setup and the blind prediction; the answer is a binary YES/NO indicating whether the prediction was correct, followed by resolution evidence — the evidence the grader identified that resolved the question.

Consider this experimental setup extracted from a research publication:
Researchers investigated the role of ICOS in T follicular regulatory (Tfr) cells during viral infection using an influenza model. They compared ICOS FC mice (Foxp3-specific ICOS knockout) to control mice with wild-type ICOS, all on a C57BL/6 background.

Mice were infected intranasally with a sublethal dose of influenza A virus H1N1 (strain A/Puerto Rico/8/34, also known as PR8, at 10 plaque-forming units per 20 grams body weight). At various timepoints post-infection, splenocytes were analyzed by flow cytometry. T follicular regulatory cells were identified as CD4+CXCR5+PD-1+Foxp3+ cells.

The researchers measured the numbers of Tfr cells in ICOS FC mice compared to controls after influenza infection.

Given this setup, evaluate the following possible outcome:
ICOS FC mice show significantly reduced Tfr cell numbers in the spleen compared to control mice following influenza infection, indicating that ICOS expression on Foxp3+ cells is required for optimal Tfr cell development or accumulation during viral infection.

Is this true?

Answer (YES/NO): YES